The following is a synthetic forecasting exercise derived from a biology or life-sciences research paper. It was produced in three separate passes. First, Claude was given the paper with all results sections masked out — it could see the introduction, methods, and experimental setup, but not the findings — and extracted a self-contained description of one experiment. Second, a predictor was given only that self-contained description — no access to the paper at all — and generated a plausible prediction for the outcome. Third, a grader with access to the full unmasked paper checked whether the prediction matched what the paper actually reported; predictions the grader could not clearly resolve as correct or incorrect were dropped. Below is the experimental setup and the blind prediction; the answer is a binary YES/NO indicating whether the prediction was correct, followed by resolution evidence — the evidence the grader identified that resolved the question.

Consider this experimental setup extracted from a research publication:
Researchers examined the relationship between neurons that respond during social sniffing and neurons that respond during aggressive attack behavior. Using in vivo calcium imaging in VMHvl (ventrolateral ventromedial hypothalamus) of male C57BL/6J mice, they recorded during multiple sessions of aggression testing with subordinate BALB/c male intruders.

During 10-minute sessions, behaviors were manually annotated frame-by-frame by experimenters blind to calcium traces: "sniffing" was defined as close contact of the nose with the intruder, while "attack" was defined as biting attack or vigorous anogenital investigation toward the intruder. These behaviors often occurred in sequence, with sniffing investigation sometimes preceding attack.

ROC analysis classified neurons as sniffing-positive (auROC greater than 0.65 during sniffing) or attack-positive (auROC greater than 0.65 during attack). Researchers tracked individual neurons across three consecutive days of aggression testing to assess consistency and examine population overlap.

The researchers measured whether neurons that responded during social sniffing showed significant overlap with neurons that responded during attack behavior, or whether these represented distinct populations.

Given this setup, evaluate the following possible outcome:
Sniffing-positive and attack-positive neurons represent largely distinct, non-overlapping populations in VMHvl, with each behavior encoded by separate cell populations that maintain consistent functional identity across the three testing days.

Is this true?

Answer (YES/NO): NO